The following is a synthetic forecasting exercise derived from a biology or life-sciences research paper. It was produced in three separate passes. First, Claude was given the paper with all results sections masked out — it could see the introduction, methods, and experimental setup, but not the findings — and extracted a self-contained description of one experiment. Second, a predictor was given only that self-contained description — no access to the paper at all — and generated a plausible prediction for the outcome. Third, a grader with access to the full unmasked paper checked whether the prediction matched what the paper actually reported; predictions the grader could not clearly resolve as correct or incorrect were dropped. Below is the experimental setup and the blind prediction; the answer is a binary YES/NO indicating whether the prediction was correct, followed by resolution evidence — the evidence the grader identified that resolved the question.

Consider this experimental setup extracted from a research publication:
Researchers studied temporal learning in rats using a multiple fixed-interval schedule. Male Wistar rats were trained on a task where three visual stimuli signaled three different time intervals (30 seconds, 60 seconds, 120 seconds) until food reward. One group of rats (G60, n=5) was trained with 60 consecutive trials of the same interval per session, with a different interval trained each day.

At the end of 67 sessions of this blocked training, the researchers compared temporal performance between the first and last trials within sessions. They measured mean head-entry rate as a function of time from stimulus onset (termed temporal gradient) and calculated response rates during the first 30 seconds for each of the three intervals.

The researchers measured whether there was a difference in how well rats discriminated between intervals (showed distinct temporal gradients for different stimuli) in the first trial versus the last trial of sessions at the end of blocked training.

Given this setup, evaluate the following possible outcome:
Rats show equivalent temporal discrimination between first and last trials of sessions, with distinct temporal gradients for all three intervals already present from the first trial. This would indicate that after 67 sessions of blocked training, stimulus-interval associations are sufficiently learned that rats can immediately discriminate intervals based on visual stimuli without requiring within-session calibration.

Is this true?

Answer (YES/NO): NO